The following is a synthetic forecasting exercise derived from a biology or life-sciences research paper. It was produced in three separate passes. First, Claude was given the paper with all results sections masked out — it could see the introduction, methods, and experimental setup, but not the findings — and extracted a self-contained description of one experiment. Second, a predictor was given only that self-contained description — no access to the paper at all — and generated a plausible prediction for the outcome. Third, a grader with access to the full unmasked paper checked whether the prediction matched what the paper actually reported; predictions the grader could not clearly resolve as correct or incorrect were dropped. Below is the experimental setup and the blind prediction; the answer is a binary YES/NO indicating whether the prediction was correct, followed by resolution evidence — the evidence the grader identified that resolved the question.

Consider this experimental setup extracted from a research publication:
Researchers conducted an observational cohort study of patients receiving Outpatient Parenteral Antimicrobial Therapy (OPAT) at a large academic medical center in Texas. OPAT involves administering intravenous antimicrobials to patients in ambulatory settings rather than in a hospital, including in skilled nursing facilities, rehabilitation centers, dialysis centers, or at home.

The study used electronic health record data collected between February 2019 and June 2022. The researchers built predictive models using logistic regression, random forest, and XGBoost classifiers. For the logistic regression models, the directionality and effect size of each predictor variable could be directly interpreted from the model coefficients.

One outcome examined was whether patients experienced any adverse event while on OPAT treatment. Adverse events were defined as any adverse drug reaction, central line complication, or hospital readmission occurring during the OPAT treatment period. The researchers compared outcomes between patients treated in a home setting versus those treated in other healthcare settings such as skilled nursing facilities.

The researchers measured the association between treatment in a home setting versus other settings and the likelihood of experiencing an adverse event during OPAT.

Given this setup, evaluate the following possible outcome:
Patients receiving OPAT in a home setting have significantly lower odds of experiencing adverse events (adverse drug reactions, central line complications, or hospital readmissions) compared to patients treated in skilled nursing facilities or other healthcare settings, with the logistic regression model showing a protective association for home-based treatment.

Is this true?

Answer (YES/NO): NO